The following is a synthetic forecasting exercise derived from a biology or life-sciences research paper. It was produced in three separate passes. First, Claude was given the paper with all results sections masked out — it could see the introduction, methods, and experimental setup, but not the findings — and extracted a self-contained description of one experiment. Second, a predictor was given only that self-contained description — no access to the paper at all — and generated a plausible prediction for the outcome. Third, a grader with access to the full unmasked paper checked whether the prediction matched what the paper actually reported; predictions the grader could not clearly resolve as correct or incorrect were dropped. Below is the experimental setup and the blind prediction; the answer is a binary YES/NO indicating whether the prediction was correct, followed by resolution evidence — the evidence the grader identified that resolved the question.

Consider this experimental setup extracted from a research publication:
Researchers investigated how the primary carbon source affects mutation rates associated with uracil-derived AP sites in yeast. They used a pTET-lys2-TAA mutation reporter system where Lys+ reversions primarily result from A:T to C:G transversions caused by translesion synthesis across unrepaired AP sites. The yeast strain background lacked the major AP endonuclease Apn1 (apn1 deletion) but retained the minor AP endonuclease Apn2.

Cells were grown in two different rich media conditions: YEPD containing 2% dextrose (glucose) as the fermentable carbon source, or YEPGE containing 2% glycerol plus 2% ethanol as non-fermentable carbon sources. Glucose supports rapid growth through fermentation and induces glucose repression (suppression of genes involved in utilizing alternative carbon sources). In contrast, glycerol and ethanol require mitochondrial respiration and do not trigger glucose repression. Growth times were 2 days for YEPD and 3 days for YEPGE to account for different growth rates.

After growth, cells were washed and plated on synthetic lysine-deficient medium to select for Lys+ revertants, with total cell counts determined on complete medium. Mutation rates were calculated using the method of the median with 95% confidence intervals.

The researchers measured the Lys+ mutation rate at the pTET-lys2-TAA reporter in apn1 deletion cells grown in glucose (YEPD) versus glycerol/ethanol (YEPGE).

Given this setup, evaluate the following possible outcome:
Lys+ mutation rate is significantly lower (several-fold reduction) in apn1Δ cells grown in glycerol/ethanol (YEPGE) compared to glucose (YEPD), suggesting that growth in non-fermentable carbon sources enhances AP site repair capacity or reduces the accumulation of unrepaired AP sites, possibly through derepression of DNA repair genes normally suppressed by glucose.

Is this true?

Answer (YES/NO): NO